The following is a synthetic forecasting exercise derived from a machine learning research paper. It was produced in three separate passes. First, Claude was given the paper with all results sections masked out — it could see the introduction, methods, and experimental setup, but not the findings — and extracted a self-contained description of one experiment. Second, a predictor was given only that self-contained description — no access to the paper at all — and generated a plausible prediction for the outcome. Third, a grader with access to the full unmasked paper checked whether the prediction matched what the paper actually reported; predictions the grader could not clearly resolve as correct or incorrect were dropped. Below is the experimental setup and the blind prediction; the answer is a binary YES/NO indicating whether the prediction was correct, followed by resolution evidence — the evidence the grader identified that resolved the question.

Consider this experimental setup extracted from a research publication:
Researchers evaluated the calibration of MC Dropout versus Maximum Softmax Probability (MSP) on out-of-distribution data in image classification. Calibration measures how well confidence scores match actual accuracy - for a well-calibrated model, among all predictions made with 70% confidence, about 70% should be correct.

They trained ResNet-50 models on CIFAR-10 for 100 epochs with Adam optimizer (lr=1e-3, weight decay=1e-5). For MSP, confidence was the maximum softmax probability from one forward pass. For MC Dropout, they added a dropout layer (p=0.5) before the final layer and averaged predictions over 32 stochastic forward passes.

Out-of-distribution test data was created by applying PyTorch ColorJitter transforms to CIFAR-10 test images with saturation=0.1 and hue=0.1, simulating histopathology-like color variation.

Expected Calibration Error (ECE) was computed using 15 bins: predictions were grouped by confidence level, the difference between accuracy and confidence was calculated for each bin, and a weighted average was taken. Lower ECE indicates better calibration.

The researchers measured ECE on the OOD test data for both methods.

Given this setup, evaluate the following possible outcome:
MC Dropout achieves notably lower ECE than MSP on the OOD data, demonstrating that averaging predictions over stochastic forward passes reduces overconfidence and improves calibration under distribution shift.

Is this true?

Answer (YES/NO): NO